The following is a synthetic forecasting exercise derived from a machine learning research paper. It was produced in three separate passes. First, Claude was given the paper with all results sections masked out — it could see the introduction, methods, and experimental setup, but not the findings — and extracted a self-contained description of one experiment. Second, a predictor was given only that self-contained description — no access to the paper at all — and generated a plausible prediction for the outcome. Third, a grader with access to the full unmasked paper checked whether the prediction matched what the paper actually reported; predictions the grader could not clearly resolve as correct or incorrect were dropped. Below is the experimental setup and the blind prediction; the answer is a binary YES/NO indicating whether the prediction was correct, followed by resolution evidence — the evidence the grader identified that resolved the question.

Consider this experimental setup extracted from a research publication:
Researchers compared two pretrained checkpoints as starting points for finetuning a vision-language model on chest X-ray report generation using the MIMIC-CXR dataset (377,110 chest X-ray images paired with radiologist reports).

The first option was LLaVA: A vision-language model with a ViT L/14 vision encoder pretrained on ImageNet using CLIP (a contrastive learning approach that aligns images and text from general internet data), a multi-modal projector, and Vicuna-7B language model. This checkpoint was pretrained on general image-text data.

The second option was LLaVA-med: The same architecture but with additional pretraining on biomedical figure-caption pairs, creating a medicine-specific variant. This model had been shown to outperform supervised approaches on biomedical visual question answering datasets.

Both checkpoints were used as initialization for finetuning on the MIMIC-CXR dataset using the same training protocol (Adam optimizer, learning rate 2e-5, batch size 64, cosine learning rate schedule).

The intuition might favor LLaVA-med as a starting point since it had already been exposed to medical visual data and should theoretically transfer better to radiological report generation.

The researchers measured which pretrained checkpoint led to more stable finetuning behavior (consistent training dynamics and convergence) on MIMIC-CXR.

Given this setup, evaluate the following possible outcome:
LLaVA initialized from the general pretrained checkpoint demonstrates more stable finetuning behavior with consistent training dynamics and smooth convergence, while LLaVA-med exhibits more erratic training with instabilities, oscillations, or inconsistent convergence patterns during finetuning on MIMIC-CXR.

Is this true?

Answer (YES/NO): YES